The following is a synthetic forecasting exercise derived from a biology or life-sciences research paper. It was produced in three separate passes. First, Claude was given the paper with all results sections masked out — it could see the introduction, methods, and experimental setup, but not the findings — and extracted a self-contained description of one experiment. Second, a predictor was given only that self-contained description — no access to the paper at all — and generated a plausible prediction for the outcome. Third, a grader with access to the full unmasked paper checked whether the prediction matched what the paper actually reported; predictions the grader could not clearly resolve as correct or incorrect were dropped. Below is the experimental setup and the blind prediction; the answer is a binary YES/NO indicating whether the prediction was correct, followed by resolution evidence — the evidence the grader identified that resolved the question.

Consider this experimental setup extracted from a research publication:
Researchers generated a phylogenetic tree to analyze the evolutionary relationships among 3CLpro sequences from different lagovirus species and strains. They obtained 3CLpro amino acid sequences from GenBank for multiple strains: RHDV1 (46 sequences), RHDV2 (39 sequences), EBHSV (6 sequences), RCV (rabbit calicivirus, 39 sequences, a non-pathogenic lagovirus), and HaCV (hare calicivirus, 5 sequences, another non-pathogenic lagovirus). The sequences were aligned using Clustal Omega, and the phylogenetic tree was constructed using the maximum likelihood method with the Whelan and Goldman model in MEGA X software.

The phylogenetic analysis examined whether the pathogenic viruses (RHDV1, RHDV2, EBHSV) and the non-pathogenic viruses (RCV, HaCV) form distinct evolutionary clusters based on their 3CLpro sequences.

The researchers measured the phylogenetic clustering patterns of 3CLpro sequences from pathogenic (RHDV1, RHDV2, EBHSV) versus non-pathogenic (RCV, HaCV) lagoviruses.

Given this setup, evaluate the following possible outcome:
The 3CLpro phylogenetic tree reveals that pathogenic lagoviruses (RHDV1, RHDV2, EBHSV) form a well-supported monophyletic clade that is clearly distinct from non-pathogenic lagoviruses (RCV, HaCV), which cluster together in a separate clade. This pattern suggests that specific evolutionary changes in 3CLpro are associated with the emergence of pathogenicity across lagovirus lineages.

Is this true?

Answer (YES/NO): NO